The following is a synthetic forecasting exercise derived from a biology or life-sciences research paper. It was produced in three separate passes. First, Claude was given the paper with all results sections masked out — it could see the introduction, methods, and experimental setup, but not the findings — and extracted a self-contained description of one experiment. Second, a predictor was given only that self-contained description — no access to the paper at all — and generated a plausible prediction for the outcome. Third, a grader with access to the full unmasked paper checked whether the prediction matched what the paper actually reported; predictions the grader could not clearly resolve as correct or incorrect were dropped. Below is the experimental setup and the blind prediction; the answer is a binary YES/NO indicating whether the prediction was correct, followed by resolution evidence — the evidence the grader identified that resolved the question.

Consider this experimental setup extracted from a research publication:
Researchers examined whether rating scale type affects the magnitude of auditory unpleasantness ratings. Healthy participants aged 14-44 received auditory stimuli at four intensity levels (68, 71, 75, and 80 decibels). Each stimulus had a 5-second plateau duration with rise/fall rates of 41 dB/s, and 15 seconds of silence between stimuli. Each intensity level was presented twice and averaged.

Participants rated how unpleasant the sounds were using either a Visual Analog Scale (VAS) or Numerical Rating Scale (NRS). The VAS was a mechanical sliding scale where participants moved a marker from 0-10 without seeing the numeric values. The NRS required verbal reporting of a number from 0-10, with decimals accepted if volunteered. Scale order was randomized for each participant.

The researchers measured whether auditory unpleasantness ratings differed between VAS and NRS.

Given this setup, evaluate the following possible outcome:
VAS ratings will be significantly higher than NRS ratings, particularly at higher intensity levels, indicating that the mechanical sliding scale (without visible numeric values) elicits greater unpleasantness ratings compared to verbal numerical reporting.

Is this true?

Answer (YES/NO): NO